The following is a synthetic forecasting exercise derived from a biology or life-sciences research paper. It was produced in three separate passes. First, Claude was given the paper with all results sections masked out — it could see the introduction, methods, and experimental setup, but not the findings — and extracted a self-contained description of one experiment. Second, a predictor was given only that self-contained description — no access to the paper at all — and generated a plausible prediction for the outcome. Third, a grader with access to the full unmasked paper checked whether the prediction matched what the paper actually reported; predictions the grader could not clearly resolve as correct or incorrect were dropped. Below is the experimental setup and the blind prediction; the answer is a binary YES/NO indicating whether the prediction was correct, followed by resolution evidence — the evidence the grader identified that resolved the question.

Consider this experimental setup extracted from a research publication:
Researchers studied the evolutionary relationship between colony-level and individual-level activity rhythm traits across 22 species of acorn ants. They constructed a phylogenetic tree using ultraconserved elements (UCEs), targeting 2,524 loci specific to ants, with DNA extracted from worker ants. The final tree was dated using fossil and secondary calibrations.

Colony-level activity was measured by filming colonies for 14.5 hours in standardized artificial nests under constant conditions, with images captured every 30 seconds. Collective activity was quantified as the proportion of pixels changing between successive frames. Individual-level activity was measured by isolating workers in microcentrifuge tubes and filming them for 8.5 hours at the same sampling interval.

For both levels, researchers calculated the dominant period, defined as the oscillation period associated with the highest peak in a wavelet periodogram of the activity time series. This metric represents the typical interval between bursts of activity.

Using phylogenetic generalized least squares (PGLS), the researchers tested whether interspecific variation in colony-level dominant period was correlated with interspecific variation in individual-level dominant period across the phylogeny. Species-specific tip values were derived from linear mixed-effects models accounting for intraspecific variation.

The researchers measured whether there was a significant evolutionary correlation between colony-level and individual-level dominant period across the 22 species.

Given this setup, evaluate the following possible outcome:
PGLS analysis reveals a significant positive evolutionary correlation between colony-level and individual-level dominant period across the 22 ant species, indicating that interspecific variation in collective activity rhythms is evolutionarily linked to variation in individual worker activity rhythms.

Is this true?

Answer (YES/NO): NO